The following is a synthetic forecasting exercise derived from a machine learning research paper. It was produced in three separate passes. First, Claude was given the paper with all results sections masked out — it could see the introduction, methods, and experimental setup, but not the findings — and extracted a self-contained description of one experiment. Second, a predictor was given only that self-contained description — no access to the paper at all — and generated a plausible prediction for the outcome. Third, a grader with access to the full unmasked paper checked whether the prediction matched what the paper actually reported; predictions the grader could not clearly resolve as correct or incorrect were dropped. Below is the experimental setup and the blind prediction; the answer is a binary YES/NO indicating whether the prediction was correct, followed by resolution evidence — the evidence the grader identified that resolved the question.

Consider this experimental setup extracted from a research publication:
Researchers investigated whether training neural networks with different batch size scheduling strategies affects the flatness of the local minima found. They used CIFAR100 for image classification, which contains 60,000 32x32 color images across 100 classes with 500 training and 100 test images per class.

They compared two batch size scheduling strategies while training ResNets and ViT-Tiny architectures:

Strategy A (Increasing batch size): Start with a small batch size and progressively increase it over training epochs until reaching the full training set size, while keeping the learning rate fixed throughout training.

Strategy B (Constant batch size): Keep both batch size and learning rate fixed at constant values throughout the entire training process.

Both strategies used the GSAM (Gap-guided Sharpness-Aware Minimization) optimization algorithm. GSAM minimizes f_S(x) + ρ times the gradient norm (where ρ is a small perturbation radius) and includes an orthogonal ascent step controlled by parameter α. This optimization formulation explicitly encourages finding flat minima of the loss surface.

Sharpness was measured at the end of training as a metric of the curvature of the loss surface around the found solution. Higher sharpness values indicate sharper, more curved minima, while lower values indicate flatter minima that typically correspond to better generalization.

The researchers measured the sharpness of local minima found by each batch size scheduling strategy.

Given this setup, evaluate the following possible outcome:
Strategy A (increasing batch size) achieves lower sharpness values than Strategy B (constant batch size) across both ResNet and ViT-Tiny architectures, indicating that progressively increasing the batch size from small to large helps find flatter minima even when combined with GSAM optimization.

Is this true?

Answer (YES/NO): NO